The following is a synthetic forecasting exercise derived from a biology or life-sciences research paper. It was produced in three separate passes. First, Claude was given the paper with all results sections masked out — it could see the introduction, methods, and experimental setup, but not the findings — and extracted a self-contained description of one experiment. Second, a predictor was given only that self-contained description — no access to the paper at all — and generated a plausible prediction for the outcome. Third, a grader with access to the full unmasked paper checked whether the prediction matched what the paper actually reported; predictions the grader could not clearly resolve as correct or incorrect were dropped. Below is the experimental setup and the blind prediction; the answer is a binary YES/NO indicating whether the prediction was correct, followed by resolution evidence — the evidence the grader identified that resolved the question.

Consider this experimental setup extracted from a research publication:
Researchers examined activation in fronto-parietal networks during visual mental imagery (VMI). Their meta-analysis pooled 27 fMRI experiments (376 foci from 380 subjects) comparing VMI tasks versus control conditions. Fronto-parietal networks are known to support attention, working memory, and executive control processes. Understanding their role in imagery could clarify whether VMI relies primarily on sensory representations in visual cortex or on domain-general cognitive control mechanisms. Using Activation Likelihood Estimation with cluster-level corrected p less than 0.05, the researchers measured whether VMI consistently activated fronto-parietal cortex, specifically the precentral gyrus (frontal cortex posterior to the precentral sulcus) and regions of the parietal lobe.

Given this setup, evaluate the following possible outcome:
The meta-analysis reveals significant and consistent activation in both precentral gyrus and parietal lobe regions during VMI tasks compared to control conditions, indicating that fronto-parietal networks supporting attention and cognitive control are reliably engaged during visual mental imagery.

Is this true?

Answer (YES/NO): NO